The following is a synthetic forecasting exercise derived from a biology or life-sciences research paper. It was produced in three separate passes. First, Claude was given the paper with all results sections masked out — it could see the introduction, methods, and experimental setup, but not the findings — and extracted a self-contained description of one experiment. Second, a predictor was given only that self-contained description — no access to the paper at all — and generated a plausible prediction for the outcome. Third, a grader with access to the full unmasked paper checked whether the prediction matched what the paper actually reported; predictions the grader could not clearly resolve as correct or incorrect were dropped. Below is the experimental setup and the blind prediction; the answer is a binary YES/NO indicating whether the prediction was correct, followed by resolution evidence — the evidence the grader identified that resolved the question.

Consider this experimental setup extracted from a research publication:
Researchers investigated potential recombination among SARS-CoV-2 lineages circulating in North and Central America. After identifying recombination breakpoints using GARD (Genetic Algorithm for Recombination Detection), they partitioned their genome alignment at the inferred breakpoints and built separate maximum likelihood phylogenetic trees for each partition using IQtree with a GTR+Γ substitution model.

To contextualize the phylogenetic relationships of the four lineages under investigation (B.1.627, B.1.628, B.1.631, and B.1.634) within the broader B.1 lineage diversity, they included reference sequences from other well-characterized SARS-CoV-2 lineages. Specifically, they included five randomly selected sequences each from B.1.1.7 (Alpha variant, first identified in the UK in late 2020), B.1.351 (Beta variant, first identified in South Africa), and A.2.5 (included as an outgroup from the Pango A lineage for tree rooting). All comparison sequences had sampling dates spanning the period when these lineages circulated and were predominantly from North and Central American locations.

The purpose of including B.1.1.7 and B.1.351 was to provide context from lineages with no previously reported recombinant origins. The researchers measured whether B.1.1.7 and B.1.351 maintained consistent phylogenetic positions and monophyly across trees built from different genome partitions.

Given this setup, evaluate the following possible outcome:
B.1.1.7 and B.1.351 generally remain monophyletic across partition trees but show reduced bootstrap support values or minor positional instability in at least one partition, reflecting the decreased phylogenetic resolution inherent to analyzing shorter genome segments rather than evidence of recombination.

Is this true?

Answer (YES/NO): NO